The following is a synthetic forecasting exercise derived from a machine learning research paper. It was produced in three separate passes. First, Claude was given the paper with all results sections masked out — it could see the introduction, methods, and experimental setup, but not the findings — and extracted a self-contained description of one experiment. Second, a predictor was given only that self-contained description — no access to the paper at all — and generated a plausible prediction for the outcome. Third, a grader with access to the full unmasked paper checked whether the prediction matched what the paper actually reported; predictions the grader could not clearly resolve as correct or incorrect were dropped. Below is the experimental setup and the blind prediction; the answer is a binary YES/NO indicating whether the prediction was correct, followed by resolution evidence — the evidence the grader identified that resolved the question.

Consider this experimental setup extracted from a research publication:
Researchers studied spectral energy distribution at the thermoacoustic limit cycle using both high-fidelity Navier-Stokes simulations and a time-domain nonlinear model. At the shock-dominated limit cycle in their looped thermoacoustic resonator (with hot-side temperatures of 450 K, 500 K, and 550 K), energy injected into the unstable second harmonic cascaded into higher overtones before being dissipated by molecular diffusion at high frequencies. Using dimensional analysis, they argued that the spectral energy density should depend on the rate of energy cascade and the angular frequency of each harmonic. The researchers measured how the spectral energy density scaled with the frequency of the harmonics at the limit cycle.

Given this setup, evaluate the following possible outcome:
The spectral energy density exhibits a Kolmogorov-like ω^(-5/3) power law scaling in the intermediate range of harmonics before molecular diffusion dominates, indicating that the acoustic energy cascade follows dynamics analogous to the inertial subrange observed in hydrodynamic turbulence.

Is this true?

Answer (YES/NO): NO